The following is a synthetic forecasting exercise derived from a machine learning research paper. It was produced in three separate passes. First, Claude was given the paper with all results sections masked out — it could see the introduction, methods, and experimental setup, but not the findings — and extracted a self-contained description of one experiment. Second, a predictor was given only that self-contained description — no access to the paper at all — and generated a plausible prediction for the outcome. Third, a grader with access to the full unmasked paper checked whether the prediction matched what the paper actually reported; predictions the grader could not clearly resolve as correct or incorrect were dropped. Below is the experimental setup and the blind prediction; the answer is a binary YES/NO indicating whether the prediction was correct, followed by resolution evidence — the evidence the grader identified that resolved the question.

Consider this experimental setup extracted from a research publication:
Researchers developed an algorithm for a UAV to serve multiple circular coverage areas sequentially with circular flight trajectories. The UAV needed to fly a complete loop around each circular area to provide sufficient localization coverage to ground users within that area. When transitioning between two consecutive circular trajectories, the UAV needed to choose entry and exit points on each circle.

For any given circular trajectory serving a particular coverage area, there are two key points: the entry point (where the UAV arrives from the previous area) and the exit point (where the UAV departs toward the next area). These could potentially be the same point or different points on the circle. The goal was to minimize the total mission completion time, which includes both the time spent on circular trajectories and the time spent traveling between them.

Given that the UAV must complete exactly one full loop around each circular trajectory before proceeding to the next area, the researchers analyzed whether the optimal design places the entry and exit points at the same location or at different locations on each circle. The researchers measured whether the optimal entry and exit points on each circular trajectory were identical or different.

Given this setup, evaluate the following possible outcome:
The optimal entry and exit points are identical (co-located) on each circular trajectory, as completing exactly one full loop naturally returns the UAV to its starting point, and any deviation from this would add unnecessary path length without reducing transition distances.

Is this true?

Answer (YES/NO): YES